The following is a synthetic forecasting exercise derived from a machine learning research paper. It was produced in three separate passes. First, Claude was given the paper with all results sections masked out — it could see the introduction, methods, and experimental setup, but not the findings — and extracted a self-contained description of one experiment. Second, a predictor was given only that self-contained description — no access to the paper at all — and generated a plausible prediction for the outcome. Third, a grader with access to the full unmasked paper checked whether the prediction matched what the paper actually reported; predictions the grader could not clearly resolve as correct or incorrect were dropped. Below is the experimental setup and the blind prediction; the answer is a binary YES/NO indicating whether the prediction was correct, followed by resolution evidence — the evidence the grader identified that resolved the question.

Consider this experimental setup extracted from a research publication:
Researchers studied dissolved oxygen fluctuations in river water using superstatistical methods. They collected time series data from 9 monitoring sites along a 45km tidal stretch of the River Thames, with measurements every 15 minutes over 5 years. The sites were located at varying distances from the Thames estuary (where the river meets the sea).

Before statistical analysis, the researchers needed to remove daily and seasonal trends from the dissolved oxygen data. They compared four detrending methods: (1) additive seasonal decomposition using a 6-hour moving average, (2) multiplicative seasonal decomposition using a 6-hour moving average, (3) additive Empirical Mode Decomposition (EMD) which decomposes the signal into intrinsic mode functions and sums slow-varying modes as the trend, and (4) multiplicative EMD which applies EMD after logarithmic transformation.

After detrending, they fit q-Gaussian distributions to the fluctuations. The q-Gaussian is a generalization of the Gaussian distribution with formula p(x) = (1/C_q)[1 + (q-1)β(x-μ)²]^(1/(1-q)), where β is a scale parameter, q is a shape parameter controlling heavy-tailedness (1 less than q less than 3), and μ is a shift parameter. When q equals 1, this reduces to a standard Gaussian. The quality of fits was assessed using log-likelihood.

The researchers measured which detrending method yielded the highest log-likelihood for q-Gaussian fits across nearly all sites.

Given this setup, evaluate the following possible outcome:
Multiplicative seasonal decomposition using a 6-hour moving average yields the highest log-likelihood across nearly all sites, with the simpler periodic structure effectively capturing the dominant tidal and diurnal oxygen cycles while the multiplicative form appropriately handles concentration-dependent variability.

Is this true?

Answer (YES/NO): NO